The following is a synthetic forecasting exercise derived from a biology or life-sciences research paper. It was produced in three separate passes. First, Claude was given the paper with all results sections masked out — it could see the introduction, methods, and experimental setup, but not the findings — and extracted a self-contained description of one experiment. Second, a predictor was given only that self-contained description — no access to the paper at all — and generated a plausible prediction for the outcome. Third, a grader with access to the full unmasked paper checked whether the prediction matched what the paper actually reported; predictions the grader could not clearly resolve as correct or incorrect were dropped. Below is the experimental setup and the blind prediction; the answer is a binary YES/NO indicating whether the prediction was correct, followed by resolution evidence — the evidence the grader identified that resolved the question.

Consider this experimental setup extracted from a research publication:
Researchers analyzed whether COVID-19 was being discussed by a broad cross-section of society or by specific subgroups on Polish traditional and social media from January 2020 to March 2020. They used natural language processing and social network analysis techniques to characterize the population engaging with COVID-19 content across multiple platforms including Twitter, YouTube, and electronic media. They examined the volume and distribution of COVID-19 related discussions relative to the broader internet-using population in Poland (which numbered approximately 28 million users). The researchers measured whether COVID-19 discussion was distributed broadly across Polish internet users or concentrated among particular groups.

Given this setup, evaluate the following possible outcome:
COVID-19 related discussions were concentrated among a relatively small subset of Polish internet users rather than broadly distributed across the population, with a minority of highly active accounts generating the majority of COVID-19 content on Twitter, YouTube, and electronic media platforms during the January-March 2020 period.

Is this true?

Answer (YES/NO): YES